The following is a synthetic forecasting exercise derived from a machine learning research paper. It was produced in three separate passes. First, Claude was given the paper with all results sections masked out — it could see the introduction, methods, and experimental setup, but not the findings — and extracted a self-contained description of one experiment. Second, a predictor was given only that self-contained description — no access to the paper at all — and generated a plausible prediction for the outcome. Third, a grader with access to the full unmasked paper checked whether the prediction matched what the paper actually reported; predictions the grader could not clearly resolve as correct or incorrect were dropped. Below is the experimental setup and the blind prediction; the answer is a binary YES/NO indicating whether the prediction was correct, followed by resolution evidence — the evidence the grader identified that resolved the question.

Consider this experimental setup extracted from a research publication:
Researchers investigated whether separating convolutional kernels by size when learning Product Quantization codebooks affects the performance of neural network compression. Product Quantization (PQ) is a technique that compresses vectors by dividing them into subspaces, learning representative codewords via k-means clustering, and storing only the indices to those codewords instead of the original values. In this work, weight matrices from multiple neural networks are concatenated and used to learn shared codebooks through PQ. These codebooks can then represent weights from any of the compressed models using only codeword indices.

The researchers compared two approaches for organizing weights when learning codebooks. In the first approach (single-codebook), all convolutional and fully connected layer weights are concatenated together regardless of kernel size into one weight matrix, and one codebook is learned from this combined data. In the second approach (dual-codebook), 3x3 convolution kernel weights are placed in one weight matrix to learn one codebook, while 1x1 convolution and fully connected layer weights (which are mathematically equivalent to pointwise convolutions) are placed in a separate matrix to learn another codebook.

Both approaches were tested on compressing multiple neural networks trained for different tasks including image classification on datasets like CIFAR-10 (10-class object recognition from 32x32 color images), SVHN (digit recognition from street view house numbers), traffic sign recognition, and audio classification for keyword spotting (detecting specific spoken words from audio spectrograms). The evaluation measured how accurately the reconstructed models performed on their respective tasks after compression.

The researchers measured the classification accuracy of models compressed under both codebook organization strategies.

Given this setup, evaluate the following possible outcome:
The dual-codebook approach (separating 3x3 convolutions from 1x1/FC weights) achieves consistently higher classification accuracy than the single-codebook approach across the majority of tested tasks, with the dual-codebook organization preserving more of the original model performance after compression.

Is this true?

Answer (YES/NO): YES